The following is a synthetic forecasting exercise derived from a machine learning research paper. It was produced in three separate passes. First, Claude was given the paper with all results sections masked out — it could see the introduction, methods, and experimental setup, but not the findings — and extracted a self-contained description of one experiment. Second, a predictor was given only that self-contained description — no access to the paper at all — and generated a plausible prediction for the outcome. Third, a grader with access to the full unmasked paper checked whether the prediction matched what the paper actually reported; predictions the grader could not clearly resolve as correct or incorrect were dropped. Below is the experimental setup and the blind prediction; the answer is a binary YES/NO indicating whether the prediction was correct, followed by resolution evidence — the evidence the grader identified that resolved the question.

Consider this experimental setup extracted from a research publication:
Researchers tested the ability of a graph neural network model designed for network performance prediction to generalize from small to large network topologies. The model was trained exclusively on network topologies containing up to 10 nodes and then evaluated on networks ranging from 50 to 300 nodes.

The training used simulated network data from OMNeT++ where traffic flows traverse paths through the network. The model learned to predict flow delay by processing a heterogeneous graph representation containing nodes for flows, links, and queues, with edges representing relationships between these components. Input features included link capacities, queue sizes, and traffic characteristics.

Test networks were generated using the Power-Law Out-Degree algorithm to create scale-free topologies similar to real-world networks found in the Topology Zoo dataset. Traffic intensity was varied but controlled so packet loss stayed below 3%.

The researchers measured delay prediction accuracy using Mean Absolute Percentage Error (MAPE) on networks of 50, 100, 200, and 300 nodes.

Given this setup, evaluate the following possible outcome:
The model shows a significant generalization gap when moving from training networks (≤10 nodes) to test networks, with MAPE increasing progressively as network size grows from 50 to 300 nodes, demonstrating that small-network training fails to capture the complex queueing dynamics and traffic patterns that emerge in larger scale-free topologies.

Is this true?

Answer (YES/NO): NO